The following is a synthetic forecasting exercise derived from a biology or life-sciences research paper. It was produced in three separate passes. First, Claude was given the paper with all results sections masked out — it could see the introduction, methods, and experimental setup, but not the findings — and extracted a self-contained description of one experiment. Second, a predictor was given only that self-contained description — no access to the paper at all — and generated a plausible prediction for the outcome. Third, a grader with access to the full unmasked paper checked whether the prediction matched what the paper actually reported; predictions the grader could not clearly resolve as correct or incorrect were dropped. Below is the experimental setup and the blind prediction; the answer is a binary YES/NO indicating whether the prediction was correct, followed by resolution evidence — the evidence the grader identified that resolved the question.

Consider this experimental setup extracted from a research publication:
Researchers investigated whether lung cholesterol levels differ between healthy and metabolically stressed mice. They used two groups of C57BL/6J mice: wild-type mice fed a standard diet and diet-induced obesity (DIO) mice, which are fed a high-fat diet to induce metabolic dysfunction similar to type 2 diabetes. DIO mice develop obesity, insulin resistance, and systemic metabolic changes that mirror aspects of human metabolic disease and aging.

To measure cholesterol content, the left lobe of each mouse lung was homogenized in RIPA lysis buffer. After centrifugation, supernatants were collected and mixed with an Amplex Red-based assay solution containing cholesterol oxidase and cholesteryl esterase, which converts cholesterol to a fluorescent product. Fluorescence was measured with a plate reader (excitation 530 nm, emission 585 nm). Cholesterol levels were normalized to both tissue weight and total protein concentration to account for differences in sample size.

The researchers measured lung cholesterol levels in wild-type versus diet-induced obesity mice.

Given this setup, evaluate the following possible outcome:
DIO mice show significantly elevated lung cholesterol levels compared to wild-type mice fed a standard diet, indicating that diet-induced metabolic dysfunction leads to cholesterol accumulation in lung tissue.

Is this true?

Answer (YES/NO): YES